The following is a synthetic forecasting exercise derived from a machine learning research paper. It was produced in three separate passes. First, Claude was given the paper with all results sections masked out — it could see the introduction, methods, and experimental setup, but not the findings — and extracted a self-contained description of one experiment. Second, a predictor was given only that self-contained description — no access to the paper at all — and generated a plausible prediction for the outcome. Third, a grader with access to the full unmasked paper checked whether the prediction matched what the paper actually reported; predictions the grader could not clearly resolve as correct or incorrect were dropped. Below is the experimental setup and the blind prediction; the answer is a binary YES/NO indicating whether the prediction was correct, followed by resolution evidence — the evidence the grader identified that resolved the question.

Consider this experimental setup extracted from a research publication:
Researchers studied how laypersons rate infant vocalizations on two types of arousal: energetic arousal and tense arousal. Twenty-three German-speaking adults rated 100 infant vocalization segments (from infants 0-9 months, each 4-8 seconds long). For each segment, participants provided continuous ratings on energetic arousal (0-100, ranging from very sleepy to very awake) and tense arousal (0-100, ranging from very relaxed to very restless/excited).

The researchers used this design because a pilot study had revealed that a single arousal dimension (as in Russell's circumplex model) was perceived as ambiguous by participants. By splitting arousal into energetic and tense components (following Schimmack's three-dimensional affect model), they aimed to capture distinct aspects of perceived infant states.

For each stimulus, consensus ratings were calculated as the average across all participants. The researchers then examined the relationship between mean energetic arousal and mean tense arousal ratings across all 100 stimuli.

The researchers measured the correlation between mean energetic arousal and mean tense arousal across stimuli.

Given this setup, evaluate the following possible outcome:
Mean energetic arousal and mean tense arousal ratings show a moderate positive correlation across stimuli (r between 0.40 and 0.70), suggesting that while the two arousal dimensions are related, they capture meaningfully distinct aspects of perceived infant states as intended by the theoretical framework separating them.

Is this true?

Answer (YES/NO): NO